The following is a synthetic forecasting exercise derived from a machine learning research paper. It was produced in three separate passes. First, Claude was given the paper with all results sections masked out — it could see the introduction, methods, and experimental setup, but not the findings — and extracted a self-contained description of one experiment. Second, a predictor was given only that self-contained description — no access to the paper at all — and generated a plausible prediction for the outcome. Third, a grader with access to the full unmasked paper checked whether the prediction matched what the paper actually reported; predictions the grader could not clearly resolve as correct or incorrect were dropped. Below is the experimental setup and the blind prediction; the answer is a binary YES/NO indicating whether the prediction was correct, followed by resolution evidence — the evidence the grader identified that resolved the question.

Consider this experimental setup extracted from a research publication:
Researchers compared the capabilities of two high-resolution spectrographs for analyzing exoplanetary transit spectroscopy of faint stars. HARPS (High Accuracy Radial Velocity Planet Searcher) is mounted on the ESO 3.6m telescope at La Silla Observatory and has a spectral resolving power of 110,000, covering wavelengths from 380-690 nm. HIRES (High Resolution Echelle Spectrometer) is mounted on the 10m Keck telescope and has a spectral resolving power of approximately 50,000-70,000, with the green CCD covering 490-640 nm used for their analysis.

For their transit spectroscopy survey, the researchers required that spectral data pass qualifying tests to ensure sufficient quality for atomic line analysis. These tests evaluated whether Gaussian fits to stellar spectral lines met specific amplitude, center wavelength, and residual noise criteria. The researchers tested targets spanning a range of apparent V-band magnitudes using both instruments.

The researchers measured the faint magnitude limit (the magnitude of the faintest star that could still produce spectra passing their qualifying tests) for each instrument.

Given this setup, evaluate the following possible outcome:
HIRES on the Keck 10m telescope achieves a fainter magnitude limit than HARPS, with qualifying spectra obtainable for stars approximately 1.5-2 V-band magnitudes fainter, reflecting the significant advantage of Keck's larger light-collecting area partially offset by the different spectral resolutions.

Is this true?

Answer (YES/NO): NO